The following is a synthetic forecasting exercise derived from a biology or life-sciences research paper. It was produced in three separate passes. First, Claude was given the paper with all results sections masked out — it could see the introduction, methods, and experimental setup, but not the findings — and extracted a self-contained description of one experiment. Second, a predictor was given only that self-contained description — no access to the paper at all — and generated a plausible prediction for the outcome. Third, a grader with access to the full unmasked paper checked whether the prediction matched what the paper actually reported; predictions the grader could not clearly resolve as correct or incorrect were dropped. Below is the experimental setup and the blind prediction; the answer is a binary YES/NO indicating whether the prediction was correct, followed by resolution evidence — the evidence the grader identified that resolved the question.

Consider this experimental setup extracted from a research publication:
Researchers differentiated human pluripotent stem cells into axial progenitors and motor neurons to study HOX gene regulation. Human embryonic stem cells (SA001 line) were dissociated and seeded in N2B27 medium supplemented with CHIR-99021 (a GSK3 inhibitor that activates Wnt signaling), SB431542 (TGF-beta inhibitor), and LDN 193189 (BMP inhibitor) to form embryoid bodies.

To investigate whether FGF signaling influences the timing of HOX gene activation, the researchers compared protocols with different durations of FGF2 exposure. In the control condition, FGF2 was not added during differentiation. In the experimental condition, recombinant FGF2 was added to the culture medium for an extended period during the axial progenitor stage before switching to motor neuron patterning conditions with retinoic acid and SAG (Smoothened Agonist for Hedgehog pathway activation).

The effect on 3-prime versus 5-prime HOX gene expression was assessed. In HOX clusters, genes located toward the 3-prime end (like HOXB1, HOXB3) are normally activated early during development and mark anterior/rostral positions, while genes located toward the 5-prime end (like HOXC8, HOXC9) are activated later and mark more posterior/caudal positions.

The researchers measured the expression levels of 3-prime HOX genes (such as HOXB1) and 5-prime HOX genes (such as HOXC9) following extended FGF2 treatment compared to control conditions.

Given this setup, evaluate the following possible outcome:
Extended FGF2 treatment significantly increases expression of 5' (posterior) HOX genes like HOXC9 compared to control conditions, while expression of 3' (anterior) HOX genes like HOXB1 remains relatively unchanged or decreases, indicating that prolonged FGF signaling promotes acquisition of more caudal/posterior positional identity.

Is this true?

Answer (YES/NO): YES